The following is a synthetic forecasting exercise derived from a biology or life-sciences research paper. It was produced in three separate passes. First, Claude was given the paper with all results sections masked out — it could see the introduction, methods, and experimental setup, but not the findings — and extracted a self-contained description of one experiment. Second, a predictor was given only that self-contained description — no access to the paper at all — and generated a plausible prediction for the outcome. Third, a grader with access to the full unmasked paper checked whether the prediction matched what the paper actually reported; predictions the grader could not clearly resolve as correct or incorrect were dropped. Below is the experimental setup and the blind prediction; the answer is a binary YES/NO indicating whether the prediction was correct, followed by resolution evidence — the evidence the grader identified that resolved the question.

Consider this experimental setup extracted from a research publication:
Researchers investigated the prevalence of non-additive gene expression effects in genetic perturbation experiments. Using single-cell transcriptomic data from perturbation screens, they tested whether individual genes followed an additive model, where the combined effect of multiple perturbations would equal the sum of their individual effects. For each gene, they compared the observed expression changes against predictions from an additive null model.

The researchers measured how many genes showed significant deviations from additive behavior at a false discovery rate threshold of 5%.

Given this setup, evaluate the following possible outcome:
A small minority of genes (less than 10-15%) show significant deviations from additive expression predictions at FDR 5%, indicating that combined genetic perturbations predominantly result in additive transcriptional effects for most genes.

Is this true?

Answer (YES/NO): NO